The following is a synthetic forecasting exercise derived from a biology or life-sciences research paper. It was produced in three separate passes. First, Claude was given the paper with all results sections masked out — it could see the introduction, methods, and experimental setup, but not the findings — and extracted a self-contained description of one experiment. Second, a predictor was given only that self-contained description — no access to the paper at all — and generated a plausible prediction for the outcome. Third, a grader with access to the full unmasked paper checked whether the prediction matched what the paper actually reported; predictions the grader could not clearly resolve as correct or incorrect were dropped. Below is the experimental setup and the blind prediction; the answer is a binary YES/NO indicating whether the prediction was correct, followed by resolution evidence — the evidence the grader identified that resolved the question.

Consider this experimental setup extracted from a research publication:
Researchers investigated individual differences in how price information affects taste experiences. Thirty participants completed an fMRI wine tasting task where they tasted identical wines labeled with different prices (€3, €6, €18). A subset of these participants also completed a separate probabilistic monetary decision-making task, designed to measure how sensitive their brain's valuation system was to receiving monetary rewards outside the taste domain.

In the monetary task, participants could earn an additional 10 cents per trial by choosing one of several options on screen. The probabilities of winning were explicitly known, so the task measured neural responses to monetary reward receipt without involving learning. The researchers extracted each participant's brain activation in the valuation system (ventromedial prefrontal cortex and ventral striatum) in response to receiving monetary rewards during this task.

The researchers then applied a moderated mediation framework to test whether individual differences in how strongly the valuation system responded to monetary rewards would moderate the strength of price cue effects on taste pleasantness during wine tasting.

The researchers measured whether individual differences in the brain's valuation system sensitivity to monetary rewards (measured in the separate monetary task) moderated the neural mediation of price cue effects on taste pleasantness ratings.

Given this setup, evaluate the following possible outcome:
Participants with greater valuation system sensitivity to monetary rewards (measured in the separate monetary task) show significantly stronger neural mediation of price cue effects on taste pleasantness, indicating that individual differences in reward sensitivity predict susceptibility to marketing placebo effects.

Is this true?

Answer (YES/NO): YES